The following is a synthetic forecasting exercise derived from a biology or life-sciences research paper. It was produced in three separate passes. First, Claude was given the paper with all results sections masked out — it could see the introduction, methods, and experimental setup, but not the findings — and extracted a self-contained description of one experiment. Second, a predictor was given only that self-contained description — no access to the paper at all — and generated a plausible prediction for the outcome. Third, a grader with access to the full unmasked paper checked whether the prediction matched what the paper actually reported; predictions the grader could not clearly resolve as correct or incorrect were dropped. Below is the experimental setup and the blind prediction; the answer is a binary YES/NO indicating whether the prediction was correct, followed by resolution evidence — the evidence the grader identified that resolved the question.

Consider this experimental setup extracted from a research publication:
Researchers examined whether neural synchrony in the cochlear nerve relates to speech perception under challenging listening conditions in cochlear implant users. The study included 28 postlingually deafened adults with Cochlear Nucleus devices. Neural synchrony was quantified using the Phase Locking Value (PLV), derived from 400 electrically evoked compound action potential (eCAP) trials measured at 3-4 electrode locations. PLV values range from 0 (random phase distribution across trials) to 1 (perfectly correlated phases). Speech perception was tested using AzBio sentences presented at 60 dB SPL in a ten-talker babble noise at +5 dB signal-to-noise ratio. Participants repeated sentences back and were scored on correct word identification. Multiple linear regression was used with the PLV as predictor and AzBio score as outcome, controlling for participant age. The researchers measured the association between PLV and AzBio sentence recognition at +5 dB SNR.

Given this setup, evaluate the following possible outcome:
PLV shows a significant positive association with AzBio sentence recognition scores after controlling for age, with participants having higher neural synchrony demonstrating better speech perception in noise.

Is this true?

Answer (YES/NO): YES